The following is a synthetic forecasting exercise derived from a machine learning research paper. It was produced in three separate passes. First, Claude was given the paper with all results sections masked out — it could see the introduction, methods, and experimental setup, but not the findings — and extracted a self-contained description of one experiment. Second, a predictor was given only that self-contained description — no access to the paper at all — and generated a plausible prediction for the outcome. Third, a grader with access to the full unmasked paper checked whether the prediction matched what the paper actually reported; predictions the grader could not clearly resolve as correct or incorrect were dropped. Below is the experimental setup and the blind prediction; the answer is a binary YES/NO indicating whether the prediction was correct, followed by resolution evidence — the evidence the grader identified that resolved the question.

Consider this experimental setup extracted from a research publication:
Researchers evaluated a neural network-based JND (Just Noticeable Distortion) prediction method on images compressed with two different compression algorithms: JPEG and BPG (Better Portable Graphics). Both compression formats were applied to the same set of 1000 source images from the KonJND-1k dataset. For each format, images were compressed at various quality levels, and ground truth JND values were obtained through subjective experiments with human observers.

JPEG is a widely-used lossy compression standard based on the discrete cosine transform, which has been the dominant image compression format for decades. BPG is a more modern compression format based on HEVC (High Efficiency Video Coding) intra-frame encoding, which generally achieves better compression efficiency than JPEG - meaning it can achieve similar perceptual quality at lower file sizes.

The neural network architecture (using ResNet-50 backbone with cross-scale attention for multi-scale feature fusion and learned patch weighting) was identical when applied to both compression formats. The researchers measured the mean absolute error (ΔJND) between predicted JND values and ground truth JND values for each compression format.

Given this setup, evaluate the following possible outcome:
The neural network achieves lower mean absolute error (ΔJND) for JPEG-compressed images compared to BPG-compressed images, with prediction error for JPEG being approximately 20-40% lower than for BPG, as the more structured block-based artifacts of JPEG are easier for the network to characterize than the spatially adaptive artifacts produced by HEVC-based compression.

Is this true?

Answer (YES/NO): NO